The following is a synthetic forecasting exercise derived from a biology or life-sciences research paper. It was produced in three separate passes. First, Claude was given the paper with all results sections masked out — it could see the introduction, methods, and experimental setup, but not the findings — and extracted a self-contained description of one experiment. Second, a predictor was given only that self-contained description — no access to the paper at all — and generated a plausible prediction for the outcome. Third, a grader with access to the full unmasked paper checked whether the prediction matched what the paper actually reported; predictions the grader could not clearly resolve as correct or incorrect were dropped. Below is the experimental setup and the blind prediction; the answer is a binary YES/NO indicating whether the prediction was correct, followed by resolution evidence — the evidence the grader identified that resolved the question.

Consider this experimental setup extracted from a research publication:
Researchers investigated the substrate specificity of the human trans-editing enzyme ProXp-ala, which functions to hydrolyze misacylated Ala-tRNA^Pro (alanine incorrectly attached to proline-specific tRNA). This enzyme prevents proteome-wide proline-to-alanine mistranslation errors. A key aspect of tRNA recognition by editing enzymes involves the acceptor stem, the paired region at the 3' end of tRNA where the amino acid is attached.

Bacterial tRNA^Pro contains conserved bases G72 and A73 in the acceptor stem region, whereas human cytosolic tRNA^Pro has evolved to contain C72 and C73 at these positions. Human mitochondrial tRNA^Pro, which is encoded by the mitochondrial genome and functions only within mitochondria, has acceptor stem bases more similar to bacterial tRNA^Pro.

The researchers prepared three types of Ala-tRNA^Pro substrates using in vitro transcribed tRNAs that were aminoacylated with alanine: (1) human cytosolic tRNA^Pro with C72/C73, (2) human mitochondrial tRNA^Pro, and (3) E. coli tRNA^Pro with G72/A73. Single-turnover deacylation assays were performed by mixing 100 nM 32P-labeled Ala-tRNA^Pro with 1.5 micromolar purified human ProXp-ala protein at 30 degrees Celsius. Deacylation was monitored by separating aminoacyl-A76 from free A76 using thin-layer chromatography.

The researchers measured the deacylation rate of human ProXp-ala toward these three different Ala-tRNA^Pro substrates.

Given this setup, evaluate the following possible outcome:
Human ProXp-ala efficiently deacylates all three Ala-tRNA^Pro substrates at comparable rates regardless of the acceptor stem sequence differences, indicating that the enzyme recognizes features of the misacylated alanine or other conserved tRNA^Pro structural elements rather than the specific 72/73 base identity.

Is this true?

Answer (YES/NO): NO